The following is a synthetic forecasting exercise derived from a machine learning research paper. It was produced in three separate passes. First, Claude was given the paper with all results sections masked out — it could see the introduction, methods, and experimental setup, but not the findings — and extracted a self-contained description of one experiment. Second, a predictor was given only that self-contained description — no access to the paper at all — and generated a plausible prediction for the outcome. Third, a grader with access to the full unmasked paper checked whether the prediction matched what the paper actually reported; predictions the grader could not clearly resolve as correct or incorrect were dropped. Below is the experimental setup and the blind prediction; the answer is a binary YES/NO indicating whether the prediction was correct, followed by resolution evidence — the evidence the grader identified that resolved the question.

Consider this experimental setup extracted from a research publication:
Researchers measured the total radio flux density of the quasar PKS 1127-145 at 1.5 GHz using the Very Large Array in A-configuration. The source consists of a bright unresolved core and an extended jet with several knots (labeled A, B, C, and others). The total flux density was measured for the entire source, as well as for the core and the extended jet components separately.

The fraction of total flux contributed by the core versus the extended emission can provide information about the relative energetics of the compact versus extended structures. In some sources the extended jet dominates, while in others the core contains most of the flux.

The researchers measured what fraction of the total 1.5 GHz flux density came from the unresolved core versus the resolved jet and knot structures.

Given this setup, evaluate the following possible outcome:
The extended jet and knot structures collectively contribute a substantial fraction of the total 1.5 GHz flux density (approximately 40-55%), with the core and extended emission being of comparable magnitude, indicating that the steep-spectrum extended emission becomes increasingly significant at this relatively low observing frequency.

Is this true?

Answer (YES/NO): NO